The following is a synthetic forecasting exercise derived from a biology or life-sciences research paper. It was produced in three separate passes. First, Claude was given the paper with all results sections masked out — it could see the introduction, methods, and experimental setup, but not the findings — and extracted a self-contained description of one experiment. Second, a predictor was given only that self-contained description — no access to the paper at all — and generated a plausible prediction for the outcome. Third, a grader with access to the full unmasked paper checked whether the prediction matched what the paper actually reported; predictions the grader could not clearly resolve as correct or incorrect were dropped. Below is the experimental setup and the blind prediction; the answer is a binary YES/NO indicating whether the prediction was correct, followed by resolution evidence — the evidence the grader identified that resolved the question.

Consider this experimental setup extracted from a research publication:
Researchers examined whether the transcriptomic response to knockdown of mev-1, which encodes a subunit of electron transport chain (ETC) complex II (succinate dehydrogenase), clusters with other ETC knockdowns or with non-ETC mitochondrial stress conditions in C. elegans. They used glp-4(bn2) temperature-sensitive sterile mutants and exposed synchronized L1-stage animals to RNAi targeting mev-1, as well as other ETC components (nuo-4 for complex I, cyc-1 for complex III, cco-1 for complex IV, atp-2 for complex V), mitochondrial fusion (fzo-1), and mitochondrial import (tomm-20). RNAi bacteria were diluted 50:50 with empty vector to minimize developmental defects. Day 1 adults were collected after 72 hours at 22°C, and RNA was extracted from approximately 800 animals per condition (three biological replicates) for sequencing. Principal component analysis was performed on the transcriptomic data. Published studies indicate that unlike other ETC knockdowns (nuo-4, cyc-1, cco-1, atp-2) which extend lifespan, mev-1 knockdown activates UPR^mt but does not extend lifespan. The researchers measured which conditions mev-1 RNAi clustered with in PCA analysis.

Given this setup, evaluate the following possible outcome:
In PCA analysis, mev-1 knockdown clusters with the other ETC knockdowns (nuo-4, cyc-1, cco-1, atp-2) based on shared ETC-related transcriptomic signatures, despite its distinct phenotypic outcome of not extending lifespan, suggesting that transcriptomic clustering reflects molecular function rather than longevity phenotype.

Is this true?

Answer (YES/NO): NO